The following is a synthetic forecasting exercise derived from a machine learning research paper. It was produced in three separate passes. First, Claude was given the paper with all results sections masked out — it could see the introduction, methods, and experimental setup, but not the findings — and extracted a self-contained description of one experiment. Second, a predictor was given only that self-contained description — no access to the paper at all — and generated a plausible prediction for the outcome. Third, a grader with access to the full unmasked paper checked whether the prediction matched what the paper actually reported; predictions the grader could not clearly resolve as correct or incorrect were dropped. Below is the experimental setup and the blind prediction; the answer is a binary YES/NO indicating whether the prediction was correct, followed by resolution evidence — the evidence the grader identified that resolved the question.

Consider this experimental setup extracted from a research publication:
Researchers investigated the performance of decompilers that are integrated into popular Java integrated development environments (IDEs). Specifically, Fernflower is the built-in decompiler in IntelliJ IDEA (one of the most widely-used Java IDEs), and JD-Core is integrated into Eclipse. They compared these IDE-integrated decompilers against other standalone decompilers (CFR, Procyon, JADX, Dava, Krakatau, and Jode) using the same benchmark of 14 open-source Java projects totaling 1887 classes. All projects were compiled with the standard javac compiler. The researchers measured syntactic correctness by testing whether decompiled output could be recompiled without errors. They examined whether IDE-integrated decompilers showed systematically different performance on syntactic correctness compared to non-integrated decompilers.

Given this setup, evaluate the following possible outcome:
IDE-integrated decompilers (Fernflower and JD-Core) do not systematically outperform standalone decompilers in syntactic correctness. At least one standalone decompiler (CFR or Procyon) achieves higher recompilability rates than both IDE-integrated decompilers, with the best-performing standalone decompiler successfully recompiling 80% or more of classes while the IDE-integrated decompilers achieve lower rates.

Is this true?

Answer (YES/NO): YES